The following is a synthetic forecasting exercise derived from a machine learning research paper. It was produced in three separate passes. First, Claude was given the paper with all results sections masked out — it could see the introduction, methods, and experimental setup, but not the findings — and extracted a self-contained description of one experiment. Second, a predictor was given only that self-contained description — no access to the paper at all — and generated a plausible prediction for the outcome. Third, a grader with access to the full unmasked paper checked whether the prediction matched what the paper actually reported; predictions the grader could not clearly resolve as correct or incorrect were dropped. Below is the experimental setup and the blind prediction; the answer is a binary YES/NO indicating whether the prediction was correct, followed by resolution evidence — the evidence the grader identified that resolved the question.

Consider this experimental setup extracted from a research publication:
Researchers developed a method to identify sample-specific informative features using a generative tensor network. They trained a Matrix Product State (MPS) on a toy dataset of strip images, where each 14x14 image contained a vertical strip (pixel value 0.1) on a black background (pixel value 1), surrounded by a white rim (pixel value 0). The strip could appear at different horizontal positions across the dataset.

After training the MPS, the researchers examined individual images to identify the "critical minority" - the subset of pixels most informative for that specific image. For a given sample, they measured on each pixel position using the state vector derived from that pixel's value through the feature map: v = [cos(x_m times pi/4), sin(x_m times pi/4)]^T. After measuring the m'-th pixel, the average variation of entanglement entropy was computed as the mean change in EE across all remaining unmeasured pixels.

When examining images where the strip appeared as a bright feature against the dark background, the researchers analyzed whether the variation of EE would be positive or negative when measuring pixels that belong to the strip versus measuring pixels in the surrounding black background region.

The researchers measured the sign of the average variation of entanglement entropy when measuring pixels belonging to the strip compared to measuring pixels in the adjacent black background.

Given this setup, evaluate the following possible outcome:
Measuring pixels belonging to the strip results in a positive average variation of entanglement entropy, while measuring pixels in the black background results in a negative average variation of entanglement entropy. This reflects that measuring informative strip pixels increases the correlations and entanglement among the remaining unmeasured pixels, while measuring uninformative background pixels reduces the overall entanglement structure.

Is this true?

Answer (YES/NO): NO